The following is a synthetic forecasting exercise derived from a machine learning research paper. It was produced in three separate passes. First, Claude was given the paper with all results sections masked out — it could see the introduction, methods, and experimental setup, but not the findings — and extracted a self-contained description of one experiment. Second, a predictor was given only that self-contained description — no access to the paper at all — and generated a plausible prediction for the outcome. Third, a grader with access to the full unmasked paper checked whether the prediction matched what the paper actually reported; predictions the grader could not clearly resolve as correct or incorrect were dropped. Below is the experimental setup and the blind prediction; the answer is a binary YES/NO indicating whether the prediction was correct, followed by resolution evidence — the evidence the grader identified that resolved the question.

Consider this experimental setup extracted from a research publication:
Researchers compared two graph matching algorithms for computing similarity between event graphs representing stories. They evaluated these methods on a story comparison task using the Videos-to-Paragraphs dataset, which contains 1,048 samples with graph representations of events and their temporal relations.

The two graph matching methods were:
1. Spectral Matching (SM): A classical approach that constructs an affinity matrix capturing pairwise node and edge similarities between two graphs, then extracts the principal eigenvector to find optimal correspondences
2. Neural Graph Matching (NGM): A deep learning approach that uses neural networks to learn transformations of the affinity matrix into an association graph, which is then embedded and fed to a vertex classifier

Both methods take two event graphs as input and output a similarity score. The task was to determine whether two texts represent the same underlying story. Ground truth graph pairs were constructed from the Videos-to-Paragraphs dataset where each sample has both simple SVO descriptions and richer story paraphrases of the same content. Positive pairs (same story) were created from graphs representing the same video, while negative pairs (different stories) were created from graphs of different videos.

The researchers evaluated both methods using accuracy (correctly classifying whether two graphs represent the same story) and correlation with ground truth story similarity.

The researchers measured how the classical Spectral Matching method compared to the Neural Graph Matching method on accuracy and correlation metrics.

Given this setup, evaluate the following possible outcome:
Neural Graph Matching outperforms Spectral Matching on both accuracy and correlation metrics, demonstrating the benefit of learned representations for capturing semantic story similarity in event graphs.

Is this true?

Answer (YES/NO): NO